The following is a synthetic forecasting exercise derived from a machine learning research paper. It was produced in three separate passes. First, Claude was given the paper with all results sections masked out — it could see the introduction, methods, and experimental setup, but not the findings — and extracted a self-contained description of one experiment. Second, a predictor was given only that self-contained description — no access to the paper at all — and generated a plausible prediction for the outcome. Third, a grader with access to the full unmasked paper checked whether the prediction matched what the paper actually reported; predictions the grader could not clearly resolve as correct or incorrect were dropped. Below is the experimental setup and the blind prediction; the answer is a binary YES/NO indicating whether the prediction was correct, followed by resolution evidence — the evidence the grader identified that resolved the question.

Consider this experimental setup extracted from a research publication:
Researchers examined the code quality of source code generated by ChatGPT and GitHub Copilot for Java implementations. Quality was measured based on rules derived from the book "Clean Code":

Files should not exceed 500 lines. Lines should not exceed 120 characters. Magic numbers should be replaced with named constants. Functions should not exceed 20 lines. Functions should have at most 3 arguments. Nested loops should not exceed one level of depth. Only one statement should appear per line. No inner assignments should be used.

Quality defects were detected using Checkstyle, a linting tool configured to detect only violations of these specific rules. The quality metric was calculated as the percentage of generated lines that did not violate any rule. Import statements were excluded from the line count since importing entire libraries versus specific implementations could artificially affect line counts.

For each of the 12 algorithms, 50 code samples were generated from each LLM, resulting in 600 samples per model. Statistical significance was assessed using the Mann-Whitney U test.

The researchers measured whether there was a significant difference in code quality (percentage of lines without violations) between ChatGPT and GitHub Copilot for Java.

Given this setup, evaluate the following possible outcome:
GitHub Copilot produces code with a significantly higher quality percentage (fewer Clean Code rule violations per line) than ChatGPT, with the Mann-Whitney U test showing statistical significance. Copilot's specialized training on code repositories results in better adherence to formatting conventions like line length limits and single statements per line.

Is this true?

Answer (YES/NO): NO